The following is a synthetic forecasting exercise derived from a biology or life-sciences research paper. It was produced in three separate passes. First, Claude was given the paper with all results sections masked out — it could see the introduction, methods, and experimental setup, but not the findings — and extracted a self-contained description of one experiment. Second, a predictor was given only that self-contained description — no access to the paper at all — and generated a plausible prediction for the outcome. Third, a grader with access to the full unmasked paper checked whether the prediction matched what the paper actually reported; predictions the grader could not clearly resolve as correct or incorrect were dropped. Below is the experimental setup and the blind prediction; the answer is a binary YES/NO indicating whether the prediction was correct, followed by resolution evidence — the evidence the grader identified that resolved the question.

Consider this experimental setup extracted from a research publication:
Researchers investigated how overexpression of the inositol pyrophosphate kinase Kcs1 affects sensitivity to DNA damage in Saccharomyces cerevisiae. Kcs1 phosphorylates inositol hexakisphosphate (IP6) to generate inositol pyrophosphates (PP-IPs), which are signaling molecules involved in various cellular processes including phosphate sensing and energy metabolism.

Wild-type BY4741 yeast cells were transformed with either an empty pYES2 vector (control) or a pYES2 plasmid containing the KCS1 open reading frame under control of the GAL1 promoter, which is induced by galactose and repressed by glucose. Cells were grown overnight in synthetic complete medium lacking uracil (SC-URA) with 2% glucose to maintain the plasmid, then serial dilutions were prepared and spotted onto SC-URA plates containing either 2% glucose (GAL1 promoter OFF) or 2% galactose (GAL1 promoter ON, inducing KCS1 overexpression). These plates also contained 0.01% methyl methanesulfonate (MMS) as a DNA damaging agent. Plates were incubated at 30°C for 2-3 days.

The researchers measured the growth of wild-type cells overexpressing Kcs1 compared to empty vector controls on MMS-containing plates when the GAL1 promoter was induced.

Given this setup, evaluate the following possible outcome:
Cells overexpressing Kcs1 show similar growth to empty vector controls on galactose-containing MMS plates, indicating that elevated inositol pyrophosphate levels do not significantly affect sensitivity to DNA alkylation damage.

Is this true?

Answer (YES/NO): NO